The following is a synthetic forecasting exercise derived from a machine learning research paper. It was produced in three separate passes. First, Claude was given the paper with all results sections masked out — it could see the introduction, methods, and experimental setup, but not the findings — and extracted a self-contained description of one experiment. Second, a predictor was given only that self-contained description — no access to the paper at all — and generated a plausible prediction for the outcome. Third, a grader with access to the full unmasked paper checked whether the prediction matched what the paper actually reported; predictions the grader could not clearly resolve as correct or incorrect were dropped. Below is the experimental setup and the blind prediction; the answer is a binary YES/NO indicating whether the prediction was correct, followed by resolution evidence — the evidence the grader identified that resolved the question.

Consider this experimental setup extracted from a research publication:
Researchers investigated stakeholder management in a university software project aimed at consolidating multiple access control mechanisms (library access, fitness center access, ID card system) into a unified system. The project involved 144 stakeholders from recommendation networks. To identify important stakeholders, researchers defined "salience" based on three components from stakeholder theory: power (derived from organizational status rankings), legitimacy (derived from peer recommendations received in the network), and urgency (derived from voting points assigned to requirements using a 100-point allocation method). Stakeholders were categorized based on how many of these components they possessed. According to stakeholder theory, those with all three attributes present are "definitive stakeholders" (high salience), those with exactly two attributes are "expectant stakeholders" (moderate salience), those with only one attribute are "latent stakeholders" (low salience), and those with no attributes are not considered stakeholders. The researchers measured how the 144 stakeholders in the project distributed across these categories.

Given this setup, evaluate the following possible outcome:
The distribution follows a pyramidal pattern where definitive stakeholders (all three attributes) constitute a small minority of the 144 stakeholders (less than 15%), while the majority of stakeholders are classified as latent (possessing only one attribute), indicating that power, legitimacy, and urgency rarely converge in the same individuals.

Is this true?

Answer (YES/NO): NO